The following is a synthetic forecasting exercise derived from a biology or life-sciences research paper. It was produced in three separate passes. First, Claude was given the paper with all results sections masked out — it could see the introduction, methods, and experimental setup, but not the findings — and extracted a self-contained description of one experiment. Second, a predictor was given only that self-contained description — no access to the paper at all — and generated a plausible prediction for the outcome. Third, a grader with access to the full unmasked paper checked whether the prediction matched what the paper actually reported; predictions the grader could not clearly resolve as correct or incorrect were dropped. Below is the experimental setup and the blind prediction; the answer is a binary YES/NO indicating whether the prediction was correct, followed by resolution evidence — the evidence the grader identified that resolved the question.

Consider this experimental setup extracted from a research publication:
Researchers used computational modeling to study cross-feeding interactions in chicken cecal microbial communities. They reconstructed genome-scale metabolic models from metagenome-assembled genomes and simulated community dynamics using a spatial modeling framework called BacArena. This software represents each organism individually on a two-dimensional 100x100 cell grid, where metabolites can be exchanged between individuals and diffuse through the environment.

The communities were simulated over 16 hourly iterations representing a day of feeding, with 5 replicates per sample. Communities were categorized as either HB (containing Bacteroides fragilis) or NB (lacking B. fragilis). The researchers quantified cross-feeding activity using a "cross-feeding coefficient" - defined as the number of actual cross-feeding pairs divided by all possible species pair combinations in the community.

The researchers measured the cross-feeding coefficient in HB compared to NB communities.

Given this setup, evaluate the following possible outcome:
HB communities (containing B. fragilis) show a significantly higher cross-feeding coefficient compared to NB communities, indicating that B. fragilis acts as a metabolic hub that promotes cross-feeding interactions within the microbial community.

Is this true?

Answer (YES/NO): NO